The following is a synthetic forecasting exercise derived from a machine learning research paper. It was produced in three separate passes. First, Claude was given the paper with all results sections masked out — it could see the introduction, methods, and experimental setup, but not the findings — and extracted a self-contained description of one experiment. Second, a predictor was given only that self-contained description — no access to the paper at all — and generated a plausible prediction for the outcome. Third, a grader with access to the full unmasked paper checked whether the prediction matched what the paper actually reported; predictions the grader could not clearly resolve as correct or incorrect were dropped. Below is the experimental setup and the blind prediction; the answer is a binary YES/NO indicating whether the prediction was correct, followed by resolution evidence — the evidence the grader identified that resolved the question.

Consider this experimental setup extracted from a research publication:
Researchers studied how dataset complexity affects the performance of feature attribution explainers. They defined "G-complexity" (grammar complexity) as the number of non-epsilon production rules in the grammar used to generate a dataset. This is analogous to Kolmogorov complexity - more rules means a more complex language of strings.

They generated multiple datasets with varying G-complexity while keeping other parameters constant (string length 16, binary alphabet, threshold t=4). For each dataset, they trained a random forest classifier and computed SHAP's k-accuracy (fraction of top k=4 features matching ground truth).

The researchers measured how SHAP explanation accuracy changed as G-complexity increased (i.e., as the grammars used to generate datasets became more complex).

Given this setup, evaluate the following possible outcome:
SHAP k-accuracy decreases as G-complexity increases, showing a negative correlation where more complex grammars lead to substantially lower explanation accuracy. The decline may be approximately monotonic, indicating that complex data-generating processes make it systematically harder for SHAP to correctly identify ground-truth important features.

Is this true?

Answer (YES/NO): YES